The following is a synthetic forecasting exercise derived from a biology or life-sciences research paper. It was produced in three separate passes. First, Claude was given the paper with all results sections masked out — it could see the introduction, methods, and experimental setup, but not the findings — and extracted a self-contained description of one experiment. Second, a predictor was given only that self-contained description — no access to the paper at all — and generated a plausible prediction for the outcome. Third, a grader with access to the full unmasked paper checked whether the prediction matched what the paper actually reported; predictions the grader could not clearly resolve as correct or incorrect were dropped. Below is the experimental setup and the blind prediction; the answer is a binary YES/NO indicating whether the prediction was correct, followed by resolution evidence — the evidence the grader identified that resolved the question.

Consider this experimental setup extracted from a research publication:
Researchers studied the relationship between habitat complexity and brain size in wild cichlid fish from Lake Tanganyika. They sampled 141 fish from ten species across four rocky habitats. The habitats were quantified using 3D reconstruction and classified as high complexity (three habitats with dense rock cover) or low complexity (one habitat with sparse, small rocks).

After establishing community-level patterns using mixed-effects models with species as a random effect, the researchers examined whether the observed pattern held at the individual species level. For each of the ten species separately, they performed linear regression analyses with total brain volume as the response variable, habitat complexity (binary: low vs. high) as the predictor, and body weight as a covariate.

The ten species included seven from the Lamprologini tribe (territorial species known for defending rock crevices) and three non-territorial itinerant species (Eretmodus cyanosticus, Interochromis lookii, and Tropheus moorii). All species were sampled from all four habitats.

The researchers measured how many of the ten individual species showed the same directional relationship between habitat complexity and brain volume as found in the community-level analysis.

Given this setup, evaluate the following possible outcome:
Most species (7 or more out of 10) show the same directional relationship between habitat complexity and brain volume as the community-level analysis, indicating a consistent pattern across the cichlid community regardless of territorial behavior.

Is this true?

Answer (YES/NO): YES